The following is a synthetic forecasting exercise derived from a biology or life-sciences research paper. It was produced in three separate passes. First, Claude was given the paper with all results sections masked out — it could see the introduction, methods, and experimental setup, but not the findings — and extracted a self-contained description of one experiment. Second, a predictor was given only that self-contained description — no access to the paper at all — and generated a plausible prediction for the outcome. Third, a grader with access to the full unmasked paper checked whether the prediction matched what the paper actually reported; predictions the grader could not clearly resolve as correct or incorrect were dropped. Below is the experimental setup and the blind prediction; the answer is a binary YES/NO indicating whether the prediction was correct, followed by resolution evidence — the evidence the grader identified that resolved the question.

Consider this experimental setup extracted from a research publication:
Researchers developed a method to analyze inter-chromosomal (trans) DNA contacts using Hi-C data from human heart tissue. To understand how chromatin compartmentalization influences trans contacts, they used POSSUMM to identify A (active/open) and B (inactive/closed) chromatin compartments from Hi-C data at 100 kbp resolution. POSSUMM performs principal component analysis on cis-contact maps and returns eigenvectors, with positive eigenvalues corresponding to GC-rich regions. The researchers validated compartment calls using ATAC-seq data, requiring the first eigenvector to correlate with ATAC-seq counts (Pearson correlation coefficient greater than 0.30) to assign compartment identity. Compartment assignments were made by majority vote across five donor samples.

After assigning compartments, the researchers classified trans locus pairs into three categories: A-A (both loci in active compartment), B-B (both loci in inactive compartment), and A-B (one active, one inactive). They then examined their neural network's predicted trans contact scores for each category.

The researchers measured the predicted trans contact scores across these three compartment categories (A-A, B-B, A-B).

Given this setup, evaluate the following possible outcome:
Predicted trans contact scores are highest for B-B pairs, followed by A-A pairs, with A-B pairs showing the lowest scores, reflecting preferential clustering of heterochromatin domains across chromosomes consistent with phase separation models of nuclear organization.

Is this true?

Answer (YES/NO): NO